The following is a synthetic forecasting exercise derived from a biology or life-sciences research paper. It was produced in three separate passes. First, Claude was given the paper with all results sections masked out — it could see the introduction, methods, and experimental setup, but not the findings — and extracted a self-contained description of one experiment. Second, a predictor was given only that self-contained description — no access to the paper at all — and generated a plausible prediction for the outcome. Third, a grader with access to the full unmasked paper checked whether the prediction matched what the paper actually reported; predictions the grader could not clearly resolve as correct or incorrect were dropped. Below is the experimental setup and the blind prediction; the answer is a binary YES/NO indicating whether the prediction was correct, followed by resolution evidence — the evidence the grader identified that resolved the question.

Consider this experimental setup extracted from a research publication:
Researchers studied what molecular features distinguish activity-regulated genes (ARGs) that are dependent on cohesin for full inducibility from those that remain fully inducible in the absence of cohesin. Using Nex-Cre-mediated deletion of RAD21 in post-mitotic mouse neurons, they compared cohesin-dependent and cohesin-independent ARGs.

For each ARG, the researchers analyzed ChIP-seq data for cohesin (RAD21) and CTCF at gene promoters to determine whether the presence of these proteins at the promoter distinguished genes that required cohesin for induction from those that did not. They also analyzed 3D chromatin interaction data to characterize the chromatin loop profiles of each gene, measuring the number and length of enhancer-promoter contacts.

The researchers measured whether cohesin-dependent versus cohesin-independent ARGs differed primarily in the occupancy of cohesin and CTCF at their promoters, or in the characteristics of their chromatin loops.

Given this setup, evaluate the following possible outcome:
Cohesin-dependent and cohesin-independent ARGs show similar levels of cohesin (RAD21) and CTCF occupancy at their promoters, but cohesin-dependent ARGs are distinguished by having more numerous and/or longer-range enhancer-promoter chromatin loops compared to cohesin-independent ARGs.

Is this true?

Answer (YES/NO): YES